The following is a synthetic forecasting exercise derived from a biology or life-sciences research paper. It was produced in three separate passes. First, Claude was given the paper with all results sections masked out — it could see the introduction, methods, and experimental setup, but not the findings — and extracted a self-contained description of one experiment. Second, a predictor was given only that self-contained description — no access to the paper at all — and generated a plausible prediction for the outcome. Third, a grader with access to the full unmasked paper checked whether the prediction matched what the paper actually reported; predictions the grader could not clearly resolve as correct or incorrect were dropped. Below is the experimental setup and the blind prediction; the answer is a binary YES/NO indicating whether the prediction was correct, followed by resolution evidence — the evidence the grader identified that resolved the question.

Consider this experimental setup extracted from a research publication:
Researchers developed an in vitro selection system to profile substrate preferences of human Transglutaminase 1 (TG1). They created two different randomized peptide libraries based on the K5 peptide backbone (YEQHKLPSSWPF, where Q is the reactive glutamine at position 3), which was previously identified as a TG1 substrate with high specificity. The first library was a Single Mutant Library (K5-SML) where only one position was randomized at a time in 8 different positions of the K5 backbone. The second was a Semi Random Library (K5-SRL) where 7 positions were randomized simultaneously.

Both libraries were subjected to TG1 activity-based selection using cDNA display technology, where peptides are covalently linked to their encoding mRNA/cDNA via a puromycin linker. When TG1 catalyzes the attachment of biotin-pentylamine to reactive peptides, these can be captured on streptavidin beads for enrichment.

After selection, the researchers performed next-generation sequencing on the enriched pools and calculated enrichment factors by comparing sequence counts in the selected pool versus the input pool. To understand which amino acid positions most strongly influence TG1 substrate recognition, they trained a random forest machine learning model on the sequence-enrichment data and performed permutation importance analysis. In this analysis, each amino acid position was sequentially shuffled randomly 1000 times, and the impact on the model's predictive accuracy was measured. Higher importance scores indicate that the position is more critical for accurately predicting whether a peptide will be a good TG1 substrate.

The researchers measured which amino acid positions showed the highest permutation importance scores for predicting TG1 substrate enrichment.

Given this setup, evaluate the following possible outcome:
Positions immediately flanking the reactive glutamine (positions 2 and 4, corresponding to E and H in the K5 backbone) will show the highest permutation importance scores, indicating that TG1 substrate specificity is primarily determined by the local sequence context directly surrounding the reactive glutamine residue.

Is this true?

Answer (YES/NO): NO